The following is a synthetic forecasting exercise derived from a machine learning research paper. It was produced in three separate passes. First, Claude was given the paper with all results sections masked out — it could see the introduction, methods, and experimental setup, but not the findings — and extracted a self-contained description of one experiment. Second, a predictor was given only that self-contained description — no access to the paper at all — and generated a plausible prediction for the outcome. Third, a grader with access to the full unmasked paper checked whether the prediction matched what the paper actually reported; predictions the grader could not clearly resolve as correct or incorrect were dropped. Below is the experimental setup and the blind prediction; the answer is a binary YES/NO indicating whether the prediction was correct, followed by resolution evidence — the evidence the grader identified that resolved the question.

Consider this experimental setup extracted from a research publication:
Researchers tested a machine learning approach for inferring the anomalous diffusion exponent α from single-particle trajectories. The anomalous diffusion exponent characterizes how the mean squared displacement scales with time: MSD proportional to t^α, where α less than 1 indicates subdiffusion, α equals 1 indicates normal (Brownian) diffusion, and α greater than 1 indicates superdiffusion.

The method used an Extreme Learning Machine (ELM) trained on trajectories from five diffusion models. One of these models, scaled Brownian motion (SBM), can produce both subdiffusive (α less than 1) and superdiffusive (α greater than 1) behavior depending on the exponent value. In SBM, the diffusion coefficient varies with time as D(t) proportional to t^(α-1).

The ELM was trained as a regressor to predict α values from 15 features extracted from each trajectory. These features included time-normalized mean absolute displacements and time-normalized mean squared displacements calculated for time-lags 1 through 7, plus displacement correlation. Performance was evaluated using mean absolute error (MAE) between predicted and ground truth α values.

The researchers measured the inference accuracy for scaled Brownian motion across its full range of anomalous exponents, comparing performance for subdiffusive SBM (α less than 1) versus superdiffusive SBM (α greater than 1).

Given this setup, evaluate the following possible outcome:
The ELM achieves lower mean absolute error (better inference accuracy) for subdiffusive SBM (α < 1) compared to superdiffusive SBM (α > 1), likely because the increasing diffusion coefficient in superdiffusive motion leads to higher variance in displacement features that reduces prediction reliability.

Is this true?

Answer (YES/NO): YES